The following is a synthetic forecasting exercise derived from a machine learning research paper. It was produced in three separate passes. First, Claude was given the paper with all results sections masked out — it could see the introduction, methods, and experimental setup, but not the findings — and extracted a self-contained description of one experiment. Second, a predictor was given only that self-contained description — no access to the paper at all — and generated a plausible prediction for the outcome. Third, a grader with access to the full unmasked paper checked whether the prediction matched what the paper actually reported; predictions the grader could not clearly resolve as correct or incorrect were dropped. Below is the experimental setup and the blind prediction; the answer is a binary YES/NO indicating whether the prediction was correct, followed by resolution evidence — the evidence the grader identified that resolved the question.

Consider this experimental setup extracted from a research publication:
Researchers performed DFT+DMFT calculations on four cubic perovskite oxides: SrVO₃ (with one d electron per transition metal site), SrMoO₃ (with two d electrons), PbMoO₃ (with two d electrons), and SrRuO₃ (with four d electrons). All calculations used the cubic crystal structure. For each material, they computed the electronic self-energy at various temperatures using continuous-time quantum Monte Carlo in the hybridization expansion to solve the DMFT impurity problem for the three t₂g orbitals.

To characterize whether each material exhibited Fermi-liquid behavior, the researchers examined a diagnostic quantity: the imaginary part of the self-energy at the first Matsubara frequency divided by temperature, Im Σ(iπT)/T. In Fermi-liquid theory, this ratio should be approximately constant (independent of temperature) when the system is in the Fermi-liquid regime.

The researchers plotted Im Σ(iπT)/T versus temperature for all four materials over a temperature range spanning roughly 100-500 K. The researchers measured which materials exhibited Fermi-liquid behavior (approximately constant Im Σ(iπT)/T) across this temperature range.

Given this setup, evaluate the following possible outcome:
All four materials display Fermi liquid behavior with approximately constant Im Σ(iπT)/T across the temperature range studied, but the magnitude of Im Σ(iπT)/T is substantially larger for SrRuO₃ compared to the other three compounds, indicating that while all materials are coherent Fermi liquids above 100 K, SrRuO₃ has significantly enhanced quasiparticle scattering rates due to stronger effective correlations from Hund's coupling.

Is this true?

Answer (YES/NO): NO